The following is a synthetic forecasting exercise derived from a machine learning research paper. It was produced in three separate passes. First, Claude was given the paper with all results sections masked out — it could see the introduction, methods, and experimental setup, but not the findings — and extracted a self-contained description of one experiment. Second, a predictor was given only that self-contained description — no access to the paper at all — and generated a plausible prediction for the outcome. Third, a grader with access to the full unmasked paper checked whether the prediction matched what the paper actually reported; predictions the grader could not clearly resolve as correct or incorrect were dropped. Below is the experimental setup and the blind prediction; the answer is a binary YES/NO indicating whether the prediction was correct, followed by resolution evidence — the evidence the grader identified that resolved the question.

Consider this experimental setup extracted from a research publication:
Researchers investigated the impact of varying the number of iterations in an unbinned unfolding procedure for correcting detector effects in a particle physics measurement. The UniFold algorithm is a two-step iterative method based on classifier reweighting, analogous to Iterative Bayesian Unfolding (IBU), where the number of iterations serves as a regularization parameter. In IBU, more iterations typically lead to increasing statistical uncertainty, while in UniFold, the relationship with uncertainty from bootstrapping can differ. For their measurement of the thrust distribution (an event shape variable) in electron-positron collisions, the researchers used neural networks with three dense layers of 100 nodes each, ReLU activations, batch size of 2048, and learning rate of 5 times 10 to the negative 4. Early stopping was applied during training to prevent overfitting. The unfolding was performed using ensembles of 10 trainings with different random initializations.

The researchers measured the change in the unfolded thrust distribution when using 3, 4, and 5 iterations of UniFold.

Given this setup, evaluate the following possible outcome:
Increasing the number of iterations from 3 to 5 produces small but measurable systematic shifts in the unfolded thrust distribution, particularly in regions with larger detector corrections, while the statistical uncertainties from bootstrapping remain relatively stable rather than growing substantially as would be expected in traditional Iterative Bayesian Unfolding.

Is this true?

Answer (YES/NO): NO